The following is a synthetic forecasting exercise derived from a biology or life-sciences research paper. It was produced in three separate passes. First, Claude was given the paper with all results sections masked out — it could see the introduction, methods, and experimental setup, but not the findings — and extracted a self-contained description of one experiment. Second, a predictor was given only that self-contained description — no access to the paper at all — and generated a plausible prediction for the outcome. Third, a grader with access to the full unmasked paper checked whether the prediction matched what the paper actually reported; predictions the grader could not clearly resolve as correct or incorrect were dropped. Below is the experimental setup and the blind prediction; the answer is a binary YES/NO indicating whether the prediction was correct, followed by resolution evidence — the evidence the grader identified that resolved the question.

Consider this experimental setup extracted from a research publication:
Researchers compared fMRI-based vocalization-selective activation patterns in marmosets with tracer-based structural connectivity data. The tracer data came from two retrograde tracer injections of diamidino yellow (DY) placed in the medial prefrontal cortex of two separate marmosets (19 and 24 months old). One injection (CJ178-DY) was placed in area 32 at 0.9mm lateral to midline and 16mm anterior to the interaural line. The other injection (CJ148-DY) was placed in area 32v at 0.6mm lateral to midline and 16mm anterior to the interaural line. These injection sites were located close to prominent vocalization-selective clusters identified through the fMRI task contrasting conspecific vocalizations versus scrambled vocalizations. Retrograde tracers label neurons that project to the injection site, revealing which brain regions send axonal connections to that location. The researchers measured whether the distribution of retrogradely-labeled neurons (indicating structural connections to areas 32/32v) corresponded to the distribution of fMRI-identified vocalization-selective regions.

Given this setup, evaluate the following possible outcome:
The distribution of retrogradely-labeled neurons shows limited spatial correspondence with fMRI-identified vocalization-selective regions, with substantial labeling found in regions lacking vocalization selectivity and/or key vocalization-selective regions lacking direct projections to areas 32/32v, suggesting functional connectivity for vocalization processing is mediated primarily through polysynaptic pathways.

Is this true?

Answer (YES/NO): NO